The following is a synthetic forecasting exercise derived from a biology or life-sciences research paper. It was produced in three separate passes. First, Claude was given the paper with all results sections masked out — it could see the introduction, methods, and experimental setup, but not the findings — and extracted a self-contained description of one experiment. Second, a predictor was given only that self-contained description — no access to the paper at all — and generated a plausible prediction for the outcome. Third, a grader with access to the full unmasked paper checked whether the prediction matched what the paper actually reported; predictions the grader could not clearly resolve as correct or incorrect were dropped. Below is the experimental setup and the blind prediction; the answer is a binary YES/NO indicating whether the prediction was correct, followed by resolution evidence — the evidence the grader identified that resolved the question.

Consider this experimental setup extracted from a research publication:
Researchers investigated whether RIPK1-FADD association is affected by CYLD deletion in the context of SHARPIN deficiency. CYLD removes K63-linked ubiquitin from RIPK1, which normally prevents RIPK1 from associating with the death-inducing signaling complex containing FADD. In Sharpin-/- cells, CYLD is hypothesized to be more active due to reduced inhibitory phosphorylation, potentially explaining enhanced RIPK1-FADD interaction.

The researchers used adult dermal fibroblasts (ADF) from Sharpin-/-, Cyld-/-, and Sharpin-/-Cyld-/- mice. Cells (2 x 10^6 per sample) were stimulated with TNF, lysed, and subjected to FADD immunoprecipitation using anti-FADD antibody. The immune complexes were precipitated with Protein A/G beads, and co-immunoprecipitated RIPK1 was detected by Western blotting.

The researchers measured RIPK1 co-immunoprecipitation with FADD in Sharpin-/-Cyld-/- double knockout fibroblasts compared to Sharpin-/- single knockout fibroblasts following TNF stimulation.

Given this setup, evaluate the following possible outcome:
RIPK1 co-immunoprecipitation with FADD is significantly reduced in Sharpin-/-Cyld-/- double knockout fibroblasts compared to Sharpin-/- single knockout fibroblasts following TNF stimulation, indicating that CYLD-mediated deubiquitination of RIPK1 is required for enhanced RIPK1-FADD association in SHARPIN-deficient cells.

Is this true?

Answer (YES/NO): YES